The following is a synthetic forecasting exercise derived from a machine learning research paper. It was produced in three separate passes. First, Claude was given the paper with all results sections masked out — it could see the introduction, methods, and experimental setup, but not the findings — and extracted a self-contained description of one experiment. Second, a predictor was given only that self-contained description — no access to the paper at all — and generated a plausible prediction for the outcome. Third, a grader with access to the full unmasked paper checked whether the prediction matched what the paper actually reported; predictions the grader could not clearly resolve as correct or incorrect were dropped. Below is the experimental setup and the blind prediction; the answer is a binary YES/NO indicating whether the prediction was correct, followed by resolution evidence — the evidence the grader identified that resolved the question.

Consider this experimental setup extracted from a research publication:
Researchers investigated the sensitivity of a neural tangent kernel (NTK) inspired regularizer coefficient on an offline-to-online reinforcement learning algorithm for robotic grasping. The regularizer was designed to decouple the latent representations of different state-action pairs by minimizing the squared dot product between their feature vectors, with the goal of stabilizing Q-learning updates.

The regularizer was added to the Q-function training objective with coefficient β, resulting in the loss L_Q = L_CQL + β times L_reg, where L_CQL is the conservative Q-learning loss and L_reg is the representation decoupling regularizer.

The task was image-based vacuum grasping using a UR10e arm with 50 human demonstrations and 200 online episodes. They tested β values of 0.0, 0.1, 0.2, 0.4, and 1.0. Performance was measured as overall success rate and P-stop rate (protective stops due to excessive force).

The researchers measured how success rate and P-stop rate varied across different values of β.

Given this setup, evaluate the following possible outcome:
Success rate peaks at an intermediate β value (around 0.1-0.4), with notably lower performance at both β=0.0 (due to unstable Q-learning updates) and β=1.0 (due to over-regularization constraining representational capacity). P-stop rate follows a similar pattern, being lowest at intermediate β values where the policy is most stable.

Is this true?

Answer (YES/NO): NO